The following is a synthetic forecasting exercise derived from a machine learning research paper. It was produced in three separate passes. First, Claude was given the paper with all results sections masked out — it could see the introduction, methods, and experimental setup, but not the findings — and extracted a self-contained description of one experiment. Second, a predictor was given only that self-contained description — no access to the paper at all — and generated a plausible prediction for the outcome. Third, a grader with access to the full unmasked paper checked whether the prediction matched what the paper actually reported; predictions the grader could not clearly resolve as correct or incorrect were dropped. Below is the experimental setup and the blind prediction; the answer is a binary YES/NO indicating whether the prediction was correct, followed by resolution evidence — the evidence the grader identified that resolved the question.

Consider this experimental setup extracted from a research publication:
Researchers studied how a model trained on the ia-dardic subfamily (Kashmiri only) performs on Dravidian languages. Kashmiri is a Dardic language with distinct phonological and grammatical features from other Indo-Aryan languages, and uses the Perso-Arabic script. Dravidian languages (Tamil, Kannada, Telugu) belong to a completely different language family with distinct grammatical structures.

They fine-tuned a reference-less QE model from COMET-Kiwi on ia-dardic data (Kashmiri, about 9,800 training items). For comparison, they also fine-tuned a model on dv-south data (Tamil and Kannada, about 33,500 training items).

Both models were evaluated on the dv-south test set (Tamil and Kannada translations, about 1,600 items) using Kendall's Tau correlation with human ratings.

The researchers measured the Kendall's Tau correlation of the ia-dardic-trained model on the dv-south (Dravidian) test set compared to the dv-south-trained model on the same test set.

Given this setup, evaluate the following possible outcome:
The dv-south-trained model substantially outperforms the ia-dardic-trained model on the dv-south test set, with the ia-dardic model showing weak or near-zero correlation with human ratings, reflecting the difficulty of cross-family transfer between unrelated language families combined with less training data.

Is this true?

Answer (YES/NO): NO